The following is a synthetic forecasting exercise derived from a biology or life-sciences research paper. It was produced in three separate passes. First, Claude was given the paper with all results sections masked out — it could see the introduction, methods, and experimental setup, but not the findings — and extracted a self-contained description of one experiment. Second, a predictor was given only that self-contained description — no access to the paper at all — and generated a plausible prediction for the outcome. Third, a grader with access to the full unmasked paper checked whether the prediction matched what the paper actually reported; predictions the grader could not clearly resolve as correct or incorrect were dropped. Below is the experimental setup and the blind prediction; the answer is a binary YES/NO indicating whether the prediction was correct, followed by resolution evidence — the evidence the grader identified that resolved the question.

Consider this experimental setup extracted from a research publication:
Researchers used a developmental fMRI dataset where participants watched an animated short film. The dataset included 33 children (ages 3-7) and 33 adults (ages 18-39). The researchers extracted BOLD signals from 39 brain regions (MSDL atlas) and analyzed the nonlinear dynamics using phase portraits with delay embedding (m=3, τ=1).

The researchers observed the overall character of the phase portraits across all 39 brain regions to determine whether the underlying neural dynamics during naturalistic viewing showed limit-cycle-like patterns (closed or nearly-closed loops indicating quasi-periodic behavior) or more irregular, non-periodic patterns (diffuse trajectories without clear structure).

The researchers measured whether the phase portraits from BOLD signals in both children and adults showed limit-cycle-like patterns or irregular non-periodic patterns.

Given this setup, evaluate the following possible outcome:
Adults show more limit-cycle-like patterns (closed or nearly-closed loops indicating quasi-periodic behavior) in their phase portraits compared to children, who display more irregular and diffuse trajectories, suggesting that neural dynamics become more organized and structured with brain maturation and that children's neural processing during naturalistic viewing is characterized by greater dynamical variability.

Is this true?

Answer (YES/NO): NO